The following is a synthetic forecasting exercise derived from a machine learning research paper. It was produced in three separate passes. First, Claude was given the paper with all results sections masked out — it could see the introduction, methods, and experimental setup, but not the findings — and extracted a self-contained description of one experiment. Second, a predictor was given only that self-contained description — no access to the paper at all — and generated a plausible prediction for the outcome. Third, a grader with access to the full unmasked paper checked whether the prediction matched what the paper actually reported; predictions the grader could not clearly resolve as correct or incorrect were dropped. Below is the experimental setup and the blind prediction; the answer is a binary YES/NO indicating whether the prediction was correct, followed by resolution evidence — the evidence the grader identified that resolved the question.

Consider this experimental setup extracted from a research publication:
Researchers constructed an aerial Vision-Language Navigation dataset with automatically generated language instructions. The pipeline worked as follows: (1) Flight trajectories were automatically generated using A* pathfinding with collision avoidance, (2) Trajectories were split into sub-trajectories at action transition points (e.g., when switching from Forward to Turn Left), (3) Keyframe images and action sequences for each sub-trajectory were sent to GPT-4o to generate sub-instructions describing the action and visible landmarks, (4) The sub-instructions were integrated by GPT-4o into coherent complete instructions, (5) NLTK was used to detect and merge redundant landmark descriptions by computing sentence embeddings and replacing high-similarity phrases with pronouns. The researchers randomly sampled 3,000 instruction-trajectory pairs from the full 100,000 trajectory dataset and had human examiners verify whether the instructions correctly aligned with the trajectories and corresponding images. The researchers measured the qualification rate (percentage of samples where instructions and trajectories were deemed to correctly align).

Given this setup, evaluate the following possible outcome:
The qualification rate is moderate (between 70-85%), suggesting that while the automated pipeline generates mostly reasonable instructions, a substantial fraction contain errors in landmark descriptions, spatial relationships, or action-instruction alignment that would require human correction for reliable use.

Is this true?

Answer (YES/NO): NO